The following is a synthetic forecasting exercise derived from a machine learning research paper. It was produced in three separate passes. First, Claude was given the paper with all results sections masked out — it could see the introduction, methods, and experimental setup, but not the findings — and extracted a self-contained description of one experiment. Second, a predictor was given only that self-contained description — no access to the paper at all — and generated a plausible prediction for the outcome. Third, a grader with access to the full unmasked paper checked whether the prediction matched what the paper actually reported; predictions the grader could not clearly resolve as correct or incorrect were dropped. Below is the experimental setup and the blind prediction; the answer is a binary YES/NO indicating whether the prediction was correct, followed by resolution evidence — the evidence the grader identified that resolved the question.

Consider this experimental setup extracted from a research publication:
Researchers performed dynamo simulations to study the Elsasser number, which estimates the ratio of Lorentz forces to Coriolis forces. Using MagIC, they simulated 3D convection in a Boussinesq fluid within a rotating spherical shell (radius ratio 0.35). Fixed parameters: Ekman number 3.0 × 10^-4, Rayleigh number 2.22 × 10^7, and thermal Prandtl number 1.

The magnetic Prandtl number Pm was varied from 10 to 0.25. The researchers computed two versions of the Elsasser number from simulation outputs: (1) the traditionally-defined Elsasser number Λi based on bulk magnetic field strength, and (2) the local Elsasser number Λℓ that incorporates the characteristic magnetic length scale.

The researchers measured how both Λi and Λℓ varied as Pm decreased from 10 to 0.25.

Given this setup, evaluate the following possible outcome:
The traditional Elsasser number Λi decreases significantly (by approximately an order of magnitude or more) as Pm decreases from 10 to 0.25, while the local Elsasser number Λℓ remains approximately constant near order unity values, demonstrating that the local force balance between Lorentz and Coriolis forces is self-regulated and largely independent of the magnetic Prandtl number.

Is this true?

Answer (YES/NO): NO